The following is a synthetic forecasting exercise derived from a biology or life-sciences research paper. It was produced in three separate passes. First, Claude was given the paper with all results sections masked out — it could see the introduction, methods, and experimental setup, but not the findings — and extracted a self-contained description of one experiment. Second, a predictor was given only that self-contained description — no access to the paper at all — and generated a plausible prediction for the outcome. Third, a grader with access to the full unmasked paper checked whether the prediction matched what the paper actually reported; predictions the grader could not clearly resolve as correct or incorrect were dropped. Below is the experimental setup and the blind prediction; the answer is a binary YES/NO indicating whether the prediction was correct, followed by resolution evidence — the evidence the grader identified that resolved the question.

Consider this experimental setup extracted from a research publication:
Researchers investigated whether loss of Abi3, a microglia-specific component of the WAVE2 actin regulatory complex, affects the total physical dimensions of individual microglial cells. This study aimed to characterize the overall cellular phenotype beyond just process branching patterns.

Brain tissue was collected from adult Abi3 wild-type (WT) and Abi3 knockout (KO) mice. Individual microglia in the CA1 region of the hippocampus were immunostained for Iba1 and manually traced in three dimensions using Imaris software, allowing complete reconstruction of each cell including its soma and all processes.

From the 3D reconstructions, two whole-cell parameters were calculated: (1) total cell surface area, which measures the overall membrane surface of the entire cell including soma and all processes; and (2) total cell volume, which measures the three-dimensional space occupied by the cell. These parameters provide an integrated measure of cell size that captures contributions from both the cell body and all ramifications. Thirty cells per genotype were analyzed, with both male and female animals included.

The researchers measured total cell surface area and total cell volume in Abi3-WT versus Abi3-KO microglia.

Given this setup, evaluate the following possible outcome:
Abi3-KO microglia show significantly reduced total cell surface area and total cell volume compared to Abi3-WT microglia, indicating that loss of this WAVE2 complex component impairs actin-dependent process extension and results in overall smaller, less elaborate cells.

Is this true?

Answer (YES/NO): YES